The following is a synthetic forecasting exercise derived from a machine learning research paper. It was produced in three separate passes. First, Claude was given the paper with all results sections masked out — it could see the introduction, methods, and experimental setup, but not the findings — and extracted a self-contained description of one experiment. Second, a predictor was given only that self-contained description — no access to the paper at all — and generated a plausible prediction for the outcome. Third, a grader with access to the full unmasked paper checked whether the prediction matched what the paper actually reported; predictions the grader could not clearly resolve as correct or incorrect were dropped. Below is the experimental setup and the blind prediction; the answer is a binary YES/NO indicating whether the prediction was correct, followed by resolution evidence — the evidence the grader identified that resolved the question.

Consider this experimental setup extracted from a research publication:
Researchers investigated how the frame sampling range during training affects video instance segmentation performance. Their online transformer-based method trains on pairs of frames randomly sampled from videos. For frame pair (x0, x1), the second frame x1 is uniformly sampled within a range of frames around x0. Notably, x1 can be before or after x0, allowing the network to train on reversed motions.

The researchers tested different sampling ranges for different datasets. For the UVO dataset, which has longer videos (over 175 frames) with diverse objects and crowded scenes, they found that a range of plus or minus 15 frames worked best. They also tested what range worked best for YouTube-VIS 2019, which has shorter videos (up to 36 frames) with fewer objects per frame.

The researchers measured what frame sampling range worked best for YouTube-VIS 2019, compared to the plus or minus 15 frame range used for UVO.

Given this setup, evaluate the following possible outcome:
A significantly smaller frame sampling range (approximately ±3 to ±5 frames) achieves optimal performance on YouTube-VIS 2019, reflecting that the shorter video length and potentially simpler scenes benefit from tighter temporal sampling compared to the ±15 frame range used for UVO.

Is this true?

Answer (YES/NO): YES